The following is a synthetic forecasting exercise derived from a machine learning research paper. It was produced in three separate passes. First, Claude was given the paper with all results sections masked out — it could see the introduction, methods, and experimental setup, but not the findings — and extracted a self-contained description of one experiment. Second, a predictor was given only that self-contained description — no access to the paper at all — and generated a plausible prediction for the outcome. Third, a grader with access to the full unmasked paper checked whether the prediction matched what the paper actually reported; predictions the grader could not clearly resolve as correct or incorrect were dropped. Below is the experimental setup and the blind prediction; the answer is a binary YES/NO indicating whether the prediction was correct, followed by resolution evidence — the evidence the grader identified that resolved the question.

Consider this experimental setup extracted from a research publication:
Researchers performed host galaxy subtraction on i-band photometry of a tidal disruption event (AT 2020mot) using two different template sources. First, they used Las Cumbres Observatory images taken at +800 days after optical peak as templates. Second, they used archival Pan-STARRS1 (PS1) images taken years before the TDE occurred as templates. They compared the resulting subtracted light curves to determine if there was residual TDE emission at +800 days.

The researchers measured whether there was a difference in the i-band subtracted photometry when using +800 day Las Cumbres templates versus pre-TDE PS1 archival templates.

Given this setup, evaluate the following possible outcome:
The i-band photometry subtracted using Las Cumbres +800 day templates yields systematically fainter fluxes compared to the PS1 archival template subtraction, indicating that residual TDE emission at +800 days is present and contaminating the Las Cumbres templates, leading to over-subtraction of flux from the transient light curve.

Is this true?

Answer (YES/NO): YES